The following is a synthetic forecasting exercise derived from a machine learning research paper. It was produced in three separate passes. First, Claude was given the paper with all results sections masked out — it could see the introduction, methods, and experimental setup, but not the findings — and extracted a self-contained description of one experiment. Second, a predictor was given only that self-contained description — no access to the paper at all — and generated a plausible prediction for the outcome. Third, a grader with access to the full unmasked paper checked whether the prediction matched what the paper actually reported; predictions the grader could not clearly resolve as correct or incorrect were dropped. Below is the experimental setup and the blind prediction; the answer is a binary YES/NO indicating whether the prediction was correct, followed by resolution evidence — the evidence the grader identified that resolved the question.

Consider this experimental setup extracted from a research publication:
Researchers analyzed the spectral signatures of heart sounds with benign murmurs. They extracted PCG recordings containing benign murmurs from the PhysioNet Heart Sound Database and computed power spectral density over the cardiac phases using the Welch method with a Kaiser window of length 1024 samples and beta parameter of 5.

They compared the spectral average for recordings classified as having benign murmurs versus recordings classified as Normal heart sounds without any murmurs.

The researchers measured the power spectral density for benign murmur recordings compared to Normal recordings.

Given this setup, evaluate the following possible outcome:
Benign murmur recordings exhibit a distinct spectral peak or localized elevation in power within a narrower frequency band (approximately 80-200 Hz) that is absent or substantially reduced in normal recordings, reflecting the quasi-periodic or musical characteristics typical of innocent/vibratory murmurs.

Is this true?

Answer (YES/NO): NO